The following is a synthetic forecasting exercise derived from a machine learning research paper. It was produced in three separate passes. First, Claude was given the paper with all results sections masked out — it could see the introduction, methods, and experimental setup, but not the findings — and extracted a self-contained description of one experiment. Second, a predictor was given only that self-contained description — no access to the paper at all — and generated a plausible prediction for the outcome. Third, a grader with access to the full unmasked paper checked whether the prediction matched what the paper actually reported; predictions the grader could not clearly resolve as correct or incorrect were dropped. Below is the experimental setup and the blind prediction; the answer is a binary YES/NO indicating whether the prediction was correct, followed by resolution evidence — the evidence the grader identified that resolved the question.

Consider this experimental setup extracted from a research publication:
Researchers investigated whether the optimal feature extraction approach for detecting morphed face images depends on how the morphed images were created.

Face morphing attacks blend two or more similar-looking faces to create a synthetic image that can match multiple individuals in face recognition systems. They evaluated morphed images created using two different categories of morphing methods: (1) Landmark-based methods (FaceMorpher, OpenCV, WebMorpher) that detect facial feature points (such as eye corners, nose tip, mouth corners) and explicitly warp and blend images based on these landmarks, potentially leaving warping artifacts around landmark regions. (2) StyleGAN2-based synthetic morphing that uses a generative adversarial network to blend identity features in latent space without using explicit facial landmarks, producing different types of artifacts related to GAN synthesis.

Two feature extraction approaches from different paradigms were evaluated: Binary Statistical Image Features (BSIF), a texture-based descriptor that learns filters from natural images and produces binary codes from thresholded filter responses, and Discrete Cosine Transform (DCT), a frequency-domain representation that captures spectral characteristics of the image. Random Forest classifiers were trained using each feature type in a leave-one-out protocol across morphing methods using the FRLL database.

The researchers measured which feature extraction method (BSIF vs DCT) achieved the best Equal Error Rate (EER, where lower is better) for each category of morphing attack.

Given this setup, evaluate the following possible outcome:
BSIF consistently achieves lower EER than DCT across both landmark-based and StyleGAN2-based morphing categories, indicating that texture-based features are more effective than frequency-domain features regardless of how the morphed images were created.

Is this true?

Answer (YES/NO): NO